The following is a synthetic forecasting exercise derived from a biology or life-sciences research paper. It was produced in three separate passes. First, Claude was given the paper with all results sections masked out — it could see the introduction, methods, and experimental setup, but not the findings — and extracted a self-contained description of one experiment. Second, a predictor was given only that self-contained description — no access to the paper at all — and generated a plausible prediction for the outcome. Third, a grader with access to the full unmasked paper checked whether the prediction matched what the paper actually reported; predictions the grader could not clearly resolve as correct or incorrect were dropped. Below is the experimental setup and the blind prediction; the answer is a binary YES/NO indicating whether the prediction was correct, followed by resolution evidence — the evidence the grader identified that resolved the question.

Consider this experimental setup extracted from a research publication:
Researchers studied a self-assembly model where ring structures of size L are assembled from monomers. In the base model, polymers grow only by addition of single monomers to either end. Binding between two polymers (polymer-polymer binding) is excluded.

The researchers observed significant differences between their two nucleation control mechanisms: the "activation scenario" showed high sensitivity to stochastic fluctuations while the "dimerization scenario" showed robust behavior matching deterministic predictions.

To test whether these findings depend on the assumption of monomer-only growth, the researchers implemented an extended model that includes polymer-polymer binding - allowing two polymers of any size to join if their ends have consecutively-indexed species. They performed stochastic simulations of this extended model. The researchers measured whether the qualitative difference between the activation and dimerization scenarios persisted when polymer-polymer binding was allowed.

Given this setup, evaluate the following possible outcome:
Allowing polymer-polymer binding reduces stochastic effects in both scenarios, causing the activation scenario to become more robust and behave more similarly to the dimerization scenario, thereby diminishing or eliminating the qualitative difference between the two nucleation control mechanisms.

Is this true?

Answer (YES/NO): NO